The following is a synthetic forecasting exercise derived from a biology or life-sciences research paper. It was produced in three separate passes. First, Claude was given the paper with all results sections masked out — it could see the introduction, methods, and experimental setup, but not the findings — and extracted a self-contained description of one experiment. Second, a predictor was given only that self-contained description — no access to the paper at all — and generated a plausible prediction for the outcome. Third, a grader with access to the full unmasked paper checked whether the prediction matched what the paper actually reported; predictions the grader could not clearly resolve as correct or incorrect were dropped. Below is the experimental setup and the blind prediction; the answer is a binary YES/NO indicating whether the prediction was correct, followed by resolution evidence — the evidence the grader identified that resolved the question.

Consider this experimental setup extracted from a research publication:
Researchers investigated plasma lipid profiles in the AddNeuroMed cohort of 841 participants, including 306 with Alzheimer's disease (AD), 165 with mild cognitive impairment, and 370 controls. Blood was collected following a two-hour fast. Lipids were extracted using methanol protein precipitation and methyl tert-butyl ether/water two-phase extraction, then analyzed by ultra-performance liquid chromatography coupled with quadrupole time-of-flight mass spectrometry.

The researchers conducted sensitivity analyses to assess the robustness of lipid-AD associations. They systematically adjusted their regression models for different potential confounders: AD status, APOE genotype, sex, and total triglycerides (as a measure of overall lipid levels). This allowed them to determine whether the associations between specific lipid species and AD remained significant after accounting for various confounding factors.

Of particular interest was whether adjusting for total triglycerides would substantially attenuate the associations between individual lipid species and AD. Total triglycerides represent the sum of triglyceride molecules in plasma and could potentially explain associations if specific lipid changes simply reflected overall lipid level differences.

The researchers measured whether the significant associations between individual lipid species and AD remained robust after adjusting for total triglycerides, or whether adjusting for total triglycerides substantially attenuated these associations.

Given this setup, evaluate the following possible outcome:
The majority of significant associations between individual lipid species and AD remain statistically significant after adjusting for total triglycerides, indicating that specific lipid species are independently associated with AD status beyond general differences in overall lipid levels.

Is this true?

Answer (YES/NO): YES